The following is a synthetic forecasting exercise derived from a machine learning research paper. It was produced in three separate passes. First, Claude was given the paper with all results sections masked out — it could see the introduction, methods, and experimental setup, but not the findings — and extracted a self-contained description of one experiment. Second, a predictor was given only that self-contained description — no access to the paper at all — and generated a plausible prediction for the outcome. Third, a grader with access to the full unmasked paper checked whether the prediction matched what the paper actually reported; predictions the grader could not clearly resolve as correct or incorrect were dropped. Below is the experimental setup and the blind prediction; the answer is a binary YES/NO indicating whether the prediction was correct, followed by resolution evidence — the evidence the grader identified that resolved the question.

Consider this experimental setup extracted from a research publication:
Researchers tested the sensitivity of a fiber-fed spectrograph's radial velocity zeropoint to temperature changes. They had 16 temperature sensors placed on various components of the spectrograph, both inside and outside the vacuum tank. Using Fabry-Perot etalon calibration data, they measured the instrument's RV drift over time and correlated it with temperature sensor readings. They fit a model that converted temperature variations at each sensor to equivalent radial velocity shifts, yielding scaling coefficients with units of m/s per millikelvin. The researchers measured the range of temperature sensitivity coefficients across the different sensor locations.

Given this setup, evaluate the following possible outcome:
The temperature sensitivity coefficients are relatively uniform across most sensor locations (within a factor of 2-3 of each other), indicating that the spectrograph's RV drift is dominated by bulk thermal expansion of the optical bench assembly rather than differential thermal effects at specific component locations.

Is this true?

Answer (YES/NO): NO